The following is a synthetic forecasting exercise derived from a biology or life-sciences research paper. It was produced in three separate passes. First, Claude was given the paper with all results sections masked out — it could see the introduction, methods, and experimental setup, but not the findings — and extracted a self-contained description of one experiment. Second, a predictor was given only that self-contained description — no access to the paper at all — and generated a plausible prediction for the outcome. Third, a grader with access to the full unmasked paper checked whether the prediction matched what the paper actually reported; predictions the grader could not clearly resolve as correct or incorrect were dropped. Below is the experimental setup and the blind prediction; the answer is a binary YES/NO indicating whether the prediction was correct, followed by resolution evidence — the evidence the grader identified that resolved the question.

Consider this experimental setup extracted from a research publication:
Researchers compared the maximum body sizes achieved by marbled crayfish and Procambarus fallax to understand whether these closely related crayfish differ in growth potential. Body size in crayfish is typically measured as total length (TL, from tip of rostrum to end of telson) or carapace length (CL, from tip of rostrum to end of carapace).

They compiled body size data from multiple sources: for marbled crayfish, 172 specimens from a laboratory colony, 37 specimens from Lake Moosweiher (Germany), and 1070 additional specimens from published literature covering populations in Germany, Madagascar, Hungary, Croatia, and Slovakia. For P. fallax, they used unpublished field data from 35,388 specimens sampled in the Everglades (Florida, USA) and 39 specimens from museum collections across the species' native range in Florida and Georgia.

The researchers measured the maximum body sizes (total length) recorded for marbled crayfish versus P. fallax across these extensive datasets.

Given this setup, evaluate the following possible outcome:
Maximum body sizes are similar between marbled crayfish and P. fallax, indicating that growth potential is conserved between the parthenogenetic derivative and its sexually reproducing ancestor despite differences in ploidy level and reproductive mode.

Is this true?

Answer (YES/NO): NO